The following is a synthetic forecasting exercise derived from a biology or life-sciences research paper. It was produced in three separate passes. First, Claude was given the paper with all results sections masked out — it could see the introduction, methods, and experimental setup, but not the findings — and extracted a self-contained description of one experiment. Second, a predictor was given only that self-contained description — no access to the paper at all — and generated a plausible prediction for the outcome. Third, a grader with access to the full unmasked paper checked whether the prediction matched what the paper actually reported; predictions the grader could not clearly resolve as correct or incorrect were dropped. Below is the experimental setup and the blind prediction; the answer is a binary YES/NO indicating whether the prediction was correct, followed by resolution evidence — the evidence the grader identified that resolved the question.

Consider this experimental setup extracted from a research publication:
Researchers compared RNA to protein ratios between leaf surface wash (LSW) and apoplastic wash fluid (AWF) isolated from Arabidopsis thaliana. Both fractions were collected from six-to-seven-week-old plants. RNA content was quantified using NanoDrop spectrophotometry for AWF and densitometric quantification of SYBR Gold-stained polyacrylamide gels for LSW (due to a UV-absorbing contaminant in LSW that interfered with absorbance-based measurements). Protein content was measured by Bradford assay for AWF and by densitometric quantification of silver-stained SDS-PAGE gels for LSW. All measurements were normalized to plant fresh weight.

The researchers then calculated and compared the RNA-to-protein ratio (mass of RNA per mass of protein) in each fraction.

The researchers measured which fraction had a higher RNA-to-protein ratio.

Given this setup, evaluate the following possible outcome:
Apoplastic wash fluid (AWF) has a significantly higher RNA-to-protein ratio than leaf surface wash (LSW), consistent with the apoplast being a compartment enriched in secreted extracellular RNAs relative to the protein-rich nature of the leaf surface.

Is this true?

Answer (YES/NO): NO